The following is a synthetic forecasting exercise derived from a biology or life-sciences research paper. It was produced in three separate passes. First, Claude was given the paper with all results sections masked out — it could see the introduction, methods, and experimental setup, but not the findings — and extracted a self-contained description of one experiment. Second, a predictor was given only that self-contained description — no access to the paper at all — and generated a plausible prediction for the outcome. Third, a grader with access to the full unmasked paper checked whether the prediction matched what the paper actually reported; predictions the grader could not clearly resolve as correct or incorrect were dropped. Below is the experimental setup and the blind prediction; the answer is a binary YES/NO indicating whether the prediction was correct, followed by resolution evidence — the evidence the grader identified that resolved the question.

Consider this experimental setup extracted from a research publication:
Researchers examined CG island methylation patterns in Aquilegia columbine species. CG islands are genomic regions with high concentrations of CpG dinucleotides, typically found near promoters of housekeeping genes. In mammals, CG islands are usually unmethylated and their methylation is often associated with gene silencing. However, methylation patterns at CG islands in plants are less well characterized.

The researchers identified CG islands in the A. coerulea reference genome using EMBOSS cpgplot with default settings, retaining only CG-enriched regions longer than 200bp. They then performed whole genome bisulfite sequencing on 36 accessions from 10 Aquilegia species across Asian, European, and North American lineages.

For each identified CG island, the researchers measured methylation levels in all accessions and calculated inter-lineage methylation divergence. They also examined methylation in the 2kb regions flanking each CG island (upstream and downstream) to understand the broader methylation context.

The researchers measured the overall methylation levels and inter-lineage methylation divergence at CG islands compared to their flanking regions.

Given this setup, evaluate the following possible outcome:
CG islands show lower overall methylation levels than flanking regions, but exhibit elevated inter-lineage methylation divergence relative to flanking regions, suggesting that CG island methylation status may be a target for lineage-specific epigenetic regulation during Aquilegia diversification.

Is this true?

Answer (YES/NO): NO